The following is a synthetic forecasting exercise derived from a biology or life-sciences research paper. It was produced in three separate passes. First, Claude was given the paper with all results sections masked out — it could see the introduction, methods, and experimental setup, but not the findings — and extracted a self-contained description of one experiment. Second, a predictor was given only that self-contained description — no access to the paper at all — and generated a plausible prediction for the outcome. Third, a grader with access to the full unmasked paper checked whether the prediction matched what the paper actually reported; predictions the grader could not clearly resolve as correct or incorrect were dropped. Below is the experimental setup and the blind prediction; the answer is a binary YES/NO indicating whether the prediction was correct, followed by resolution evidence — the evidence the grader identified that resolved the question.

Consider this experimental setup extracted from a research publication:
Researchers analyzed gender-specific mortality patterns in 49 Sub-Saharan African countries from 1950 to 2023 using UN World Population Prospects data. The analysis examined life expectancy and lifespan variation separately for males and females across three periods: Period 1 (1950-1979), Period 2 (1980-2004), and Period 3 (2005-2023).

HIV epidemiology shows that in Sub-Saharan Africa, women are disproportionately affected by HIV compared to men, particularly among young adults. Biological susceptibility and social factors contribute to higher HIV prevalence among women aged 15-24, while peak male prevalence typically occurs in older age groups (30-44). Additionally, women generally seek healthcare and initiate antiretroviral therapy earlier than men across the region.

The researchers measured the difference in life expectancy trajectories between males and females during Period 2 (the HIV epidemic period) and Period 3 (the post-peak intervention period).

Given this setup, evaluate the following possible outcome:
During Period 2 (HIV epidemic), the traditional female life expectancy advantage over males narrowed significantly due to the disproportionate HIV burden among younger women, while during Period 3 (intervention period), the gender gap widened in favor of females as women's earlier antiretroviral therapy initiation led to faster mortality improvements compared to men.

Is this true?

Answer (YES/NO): YES